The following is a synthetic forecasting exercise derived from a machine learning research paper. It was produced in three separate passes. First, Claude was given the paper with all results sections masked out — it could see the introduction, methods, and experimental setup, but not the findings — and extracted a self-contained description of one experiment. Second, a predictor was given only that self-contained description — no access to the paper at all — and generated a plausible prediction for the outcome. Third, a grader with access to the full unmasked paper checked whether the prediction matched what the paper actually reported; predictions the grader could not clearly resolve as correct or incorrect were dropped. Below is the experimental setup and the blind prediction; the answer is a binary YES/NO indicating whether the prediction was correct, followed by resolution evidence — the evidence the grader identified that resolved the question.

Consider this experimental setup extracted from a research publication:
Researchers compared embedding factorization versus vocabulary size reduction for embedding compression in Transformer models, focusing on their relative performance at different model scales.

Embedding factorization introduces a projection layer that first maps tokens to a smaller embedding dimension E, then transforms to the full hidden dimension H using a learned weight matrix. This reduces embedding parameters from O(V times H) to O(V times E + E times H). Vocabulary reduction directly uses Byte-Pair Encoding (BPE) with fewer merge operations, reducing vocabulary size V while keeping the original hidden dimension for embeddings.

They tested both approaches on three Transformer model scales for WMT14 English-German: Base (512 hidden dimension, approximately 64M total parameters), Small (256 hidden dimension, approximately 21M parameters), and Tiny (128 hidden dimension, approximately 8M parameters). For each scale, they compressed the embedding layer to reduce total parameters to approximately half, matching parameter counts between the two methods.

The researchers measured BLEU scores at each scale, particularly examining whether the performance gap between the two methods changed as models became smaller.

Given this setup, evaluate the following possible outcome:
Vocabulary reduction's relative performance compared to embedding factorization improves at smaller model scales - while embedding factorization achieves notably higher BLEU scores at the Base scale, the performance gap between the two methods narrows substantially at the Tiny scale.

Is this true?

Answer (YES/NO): NO